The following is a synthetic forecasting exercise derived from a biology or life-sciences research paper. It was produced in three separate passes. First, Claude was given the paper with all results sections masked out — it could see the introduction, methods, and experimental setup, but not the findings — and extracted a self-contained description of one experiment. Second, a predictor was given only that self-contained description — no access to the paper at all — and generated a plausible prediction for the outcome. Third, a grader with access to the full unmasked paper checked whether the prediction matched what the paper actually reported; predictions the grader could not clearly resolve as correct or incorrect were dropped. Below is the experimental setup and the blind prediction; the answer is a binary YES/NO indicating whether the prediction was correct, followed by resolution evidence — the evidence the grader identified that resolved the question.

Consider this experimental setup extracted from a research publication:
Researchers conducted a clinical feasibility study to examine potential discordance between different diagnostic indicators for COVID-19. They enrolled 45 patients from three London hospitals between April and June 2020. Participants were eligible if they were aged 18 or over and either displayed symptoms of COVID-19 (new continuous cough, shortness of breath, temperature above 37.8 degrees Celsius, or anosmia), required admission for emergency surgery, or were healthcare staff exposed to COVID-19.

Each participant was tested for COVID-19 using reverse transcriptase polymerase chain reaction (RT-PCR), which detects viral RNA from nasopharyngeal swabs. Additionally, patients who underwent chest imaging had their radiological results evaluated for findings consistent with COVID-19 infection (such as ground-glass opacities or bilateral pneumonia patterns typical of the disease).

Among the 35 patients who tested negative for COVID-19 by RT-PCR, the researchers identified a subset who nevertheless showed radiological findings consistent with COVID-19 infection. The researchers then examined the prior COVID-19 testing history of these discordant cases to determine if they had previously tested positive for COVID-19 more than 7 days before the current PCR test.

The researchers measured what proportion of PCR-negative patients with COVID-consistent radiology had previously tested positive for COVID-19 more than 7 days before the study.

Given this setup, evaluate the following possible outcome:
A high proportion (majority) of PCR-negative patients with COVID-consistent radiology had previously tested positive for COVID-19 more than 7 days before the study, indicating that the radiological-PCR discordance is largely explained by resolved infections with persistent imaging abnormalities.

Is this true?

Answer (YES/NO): YES